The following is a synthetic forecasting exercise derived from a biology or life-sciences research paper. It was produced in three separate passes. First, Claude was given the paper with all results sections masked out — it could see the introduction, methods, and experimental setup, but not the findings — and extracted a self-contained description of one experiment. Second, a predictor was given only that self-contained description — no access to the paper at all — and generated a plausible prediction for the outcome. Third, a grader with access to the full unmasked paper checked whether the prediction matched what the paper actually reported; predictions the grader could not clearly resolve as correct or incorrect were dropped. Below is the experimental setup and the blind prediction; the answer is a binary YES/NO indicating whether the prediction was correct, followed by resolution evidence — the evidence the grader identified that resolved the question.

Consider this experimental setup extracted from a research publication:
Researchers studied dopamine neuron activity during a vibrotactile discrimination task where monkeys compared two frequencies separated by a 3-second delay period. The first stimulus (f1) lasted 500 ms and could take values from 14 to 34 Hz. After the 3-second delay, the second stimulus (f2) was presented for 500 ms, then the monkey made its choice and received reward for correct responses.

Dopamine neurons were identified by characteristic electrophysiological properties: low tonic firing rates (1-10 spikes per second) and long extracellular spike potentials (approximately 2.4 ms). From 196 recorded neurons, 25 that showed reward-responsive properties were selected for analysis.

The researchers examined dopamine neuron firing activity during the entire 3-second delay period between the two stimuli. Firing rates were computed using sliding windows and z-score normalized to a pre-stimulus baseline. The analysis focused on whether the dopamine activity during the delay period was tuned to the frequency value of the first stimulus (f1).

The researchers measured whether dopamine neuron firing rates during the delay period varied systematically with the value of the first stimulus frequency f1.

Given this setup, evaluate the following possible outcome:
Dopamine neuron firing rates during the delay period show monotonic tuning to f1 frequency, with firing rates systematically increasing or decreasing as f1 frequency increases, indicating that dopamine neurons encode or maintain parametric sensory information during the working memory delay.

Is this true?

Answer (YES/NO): NO